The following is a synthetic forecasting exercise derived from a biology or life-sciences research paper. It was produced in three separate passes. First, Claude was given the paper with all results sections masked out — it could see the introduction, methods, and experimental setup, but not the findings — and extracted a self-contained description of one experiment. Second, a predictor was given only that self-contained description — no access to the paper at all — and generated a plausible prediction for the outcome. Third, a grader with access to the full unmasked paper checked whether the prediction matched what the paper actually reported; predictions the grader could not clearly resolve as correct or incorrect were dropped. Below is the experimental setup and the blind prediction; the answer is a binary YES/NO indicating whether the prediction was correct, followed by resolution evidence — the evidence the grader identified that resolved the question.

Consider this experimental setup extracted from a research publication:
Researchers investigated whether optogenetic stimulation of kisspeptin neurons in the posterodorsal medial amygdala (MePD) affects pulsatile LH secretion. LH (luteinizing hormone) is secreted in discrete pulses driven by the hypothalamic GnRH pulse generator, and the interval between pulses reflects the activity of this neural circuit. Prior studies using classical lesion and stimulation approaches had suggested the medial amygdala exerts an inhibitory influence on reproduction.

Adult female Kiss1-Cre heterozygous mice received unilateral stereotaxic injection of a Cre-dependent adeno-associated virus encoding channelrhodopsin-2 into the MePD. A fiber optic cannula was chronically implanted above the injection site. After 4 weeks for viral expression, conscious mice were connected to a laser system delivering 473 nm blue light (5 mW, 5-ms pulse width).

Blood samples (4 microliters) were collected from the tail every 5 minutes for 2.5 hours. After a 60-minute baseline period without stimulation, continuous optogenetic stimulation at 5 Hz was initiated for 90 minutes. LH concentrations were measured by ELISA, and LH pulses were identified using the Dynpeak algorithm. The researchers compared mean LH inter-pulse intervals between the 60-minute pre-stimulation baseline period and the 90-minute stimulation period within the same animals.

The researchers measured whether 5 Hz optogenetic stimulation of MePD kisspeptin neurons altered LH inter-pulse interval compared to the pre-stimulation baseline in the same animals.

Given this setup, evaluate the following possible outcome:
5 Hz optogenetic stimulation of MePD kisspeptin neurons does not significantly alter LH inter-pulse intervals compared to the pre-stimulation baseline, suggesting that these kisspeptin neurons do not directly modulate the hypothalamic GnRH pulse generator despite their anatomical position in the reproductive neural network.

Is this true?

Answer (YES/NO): NO